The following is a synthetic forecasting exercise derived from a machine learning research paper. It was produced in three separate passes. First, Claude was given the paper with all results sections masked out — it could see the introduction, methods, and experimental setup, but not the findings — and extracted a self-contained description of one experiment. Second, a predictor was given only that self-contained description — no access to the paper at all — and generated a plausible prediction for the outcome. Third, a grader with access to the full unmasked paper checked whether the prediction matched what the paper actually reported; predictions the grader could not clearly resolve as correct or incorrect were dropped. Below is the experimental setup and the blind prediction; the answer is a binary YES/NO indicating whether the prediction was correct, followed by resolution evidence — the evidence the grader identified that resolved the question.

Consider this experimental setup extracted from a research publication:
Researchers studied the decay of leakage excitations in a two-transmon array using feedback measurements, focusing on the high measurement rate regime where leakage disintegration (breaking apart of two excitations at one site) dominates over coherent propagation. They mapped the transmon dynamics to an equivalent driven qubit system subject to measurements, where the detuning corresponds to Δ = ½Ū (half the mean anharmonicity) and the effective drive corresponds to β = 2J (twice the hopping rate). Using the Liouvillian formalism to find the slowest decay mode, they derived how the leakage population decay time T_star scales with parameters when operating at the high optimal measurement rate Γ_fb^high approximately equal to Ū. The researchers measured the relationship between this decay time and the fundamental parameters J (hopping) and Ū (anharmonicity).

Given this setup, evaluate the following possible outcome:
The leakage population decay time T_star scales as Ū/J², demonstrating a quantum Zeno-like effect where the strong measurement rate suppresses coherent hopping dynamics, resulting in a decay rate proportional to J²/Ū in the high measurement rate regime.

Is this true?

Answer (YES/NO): YES